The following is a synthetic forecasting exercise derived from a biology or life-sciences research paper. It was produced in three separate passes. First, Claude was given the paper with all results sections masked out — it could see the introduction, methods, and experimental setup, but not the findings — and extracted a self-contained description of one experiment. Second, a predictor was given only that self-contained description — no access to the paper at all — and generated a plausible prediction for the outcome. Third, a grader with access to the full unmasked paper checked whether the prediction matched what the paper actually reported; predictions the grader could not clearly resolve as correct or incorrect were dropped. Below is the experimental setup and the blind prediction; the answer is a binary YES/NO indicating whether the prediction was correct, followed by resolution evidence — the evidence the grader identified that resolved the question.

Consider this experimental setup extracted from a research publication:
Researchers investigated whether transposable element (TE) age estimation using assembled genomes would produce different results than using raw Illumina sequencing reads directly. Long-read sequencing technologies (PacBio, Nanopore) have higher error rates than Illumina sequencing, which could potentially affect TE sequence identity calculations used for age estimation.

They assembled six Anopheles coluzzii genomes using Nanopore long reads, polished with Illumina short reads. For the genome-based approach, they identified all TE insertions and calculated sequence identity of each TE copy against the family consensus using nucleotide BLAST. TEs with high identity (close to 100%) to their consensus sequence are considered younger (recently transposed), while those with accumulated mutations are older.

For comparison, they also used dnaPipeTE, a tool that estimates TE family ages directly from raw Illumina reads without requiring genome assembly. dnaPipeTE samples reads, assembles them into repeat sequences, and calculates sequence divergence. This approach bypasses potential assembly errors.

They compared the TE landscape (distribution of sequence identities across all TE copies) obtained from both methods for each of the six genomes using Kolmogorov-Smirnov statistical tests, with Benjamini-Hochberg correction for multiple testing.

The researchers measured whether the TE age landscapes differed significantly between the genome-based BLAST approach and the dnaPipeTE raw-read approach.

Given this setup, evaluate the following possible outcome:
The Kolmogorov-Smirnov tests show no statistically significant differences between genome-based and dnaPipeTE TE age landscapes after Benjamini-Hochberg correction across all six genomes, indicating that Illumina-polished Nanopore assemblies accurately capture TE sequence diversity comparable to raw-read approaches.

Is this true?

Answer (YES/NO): NO